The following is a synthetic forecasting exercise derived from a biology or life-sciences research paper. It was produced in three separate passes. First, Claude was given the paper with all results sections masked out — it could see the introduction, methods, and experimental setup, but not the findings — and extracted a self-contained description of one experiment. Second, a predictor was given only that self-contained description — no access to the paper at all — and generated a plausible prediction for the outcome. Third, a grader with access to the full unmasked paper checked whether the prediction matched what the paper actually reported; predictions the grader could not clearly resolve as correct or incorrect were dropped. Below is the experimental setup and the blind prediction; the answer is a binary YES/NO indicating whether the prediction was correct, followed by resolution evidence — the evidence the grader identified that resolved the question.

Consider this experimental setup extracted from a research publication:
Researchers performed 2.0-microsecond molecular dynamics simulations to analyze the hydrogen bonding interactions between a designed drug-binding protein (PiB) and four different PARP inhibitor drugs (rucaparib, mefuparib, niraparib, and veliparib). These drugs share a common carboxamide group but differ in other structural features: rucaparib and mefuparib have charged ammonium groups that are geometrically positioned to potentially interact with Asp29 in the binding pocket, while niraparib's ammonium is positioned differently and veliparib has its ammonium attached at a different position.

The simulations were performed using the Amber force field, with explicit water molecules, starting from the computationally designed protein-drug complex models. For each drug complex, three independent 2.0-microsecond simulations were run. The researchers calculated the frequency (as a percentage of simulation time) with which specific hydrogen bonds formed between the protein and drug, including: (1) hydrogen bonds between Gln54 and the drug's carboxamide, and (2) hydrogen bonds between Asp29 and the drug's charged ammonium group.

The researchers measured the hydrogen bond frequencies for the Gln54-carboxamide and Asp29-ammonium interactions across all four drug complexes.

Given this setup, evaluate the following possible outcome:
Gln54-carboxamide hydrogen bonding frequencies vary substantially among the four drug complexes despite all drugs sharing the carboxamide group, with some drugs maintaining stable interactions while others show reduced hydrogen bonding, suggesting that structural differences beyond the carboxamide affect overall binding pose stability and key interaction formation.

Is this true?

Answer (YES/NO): NO